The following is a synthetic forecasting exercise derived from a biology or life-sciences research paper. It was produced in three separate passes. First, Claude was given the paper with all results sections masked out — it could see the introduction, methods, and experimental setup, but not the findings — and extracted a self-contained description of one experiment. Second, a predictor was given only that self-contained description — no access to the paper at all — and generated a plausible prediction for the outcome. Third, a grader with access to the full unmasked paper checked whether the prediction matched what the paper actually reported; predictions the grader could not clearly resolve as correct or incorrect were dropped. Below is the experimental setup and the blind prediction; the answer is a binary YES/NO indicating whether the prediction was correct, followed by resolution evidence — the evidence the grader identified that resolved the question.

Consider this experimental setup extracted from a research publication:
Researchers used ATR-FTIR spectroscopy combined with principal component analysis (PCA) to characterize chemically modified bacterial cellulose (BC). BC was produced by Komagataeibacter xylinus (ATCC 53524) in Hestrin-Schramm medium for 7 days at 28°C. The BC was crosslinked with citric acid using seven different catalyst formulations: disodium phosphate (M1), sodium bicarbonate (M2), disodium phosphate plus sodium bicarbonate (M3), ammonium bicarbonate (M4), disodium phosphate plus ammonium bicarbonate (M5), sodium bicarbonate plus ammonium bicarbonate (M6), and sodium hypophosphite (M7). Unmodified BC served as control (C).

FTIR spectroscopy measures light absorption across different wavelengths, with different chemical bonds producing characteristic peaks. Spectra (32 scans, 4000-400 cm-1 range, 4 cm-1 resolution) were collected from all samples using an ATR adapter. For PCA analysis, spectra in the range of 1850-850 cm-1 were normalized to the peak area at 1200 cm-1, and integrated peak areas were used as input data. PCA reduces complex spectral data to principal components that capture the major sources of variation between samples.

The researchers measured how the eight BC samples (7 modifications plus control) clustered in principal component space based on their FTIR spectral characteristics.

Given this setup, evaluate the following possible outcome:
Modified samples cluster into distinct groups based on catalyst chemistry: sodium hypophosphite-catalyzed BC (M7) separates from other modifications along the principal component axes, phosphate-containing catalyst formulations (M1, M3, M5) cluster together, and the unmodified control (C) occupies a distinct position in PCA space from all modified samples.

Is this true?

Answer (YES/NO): NO